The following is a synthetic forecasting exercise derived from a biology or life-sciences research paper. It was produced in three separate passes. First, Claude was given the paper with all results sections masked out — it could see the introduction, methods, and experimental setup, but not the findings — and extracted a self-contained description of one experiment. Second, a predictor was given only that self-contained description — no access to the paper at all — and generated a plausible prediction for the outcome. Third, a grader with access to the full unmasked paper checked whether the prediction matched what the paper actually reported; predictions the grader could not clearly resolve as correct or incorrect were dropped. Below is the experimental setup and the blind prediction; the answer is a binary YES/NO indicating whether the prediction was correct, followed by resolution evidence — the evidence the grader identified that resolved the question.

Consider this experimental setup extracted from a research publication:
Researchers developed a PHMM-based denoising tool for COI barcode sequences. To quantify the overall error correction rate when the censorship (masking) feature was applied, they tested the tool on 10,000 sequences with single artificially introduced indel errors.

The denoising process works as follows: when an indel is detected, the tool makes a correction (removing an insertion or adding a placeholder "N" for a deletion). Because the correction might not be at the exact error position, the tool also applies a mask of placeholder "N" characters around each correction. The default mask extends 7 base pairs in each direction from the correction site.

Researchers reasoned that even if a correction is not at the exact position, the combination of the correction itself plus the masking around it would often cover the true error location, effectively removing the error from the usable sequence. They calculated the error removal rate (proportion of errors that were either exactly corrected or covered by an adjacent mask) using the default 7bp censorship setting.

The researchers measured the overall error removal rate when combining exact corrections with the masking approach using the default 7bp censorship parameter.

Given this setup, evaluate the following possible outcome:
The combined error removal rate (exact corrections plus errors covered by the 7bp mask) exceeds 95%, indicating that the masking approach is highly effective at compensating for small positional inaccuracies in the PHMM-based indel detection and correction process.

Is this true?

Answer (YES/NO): YES